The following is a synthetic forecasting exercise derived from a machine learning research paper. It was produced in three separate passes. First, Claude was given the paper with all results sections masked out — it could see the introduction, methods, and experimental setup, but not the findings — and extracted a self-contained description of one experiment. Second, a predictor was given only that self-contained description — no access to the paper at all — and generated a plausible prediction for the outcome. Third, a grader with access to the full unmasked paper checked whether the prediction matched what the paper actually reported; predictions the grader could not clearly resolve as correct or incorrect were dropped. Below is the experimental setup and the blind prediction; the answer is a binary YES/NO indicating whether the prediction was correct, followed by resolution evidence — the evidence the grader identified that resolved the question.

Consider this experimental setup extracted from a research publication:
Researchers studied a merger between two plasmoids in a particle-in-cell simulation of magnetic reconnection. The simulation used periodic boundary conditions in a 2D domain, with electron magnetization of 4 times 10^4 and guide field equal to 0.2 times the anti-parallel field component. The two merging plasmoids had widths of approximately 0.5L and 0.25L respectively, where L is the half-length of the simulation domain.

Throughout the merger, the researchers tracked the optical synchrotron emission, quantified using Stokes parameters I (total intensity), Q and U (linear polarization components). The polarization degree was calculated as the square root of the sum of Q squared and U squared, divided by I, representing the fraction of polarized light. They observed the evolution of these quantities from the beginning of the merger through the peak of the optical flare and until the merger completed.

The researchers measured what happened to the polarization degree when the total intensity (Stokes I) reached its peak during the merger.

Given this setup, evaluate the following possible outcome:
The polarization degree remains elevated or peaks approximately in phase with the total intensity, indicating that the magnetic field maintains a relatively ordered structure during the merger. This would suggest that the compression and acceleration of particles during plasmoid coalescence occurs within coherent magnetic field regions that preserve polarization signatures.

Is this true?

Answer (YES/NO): NO